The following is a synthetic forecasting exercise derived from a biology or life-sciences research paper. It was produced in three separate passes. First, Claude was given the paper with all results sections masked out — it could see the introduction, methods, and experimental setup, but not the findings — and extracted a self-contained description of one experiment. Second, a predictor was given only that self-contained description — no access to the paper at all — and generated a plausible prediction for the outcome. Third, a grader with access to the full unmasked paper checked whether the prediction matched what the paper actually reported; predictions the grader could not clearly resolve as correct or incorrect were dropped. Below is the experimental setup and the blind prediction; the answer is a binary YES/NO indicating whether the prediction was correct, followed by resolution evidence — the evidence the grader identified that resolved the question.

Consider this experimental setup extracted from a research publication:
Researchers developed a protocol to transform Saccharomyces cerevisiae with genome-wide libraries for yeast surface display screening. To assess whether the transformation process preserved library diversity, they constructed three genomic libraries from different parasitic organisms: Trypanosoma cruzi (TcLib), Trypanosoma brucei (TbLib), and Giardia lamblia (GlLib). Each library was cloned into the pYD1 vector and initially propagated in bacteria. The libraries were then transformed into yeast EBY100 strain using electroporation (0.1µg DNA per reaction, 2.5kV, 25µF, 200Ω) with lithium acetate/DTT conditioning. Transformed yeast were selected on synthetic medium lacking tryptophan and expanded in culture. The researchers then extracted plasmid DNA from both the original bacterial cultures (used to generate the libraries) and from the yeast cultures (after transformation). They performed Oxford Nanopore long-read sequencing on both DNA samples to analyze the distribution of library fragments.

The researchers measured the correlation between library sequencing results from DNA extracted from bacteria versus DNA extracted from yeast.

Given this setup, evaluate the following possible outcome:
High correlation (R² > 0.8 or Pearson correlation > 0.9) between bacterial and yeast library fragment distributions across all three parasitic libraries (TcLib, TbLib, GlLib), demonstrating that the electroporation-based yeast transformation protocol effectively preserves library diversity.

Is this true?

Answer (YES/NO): NO